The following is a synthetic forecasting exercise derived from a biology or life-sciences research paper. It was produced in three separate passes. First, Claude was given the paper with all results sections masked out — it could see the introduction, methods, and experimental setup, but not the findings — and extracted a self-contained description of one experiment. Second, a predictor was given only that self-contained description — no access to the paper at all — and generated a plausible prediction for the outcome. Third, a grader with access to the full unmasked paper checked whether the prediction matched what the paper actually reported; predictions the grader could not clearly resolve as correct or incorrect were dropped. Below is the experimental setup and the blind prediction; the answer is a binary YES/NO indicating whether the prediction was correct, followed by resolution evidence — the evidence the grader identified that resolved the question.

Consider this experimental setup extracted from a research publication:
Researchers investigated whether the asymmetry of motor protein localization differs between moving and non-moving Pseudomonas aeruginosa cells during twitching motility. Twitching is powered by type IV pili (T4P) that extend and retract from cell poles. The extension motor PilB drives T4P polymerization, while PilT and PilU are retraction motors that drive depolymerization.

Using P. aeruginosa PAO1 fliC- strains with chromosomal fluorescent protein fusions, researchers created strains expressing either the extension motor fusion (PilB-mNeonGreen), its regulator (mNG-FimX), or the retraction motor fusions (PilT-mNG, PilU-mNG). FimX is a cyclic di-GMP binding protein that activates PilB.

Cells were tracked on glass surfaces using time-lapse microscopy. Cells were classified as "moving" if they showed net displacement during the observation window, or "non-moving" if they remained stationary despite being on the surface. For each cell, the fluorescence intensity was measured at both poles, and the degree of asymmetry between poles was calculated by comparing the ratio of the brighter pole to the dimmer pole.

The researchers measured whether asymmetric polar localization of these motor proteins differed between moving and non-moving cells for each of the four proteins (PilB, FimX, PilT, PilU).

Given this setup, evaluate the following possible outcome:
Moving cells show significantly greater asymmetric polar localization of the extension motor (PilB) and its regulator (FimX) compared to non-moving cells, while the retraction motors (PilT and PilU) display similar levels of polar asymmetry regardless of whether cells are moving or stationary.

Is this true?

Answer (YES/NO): YES